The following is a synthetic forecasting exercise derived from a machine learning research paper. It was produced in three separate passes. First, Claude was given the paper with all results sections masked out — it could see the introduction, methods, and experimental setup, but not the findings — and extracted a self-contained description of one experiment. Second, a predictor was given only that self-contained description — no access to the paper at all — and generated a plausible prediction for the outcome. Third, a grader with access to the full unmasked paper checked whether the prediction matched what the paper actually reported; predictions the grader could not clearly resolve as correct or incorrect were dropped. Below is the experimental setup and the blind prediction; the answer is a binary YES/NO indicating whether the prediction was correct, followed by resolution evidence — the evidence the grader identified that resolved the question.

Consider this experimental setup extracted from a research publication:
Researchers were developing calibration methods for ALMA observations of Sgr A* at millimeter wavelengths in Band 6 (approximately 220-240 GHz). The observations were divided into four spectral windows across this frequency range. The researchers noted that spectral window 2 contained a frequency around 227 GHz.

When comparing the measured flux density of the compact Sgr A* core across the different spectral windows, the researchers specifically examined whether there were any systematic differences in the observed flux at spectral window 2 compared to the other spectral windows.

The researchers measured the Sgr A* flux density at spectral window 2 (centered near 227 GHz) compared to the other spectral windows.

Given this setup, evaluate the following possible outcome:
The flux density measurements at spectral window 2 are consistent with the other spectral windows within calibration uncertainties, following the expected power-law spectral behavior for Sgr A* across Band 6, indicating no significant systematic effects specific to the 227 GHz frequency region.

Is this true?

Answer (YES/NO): NO